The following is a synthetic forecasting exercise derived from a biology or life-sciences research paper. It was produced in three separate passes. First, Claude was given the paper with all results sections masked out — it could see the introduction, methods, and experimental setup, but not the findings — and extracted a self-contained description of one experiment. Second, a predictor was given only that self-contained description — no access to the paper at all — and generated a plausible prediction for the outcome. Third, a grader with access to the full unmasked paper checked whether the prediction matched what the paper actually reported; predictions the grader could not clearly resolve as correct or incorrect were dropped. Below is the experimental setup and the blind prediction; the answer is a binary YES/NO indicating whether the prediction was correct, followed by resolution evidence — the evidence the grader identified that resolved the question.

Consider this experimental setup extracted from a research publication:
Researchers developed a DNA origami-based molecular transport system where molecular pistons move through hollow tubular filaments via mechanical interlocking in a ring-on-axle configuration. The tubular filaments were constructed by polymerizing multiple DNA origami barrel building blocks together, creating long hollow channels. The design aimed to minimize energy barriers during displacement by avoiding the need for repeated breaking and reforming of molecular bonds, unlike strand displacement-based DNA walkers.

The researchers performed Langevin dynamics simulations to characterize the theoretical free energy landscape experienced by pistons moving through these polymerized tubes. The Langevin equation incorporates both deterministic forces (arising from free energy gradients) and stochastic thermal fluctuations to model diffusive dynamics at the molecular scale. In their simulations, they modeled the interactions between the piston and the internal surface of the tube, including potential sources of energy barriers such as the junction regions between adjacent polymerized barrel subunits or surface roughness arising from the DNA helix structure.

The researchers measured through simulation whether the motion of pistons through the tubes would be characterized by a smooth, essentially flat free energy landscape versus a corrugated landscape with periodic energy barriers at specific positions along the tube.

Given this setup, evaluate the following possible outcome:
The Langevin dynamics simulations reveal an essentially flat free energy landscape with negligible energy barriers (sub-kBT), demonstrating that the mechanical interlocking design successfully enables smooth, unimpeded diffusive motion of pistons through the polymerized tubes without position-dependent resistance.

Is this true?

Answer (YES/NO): NO